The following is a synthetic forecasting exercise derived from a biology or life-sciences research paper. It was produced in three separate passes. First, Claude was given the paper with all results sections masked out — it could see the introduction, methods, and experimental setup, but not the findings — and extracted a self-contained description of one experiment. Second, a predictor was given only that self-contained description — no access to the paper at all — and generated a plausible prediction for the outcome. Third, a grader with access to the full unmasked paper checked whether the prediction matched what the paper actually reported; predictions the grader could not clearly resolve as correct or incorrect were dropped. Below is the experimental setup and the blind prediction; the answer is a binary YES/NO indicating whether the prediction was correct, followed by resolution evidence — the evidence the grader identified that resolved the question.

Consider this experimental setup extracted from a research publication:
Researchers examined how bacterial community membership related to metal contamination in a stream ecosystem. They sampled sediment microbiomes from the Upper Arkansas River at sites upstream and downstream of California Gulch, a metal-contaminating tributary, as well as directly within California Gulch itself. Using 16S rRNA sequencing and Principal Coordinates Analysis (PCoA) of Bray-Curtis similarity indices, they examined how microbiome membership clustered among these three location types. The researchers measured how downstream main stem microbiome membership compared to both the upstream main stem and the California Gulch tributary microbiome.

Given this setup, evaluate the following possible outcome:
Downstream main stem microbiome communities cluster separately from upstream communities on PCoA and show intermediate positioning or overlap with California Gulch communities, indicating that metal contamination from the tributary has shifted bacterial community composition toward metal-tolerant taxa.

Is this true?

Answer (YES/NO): YES